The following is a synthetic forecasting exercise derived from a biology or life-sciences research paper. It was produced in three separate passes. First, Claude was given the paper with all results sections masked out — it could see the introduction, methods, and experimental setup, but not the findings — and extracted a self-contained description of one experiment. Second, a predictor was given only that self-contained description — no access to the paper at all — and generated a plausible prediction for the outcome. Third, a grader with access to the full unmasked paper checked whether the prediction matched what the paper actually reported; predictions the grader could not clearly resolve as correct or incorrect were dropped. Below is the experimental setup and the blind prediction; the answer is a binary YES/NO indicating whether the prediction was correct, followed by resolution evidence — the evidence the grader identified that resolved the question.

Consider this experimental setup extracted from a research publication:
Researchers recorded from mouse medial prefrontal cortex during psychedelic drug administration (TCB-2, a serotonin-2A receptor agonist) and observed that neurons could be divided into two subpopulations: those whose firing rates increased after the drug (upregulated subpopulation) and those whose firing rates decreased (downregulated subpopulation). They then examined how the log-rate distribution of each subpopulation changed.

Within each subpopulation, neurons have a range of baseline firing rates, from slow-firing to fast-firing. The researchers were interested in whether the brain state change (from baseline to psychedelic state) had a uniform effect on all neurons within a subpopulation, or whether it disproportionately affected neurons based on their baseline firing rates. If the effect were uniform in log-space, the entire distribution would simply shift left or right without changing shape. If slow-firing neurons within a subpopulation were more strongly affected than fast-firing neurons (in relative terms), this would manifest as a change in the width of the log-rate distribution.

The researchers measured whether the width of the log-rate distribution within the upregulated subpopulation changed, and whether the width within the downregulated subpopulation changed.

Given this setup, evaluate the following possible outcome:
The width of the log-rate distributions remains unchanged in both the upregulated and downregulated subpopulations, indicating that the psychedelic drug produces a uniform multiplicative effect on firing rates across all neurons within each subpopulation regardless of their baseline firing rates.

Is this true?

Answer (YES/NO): NO